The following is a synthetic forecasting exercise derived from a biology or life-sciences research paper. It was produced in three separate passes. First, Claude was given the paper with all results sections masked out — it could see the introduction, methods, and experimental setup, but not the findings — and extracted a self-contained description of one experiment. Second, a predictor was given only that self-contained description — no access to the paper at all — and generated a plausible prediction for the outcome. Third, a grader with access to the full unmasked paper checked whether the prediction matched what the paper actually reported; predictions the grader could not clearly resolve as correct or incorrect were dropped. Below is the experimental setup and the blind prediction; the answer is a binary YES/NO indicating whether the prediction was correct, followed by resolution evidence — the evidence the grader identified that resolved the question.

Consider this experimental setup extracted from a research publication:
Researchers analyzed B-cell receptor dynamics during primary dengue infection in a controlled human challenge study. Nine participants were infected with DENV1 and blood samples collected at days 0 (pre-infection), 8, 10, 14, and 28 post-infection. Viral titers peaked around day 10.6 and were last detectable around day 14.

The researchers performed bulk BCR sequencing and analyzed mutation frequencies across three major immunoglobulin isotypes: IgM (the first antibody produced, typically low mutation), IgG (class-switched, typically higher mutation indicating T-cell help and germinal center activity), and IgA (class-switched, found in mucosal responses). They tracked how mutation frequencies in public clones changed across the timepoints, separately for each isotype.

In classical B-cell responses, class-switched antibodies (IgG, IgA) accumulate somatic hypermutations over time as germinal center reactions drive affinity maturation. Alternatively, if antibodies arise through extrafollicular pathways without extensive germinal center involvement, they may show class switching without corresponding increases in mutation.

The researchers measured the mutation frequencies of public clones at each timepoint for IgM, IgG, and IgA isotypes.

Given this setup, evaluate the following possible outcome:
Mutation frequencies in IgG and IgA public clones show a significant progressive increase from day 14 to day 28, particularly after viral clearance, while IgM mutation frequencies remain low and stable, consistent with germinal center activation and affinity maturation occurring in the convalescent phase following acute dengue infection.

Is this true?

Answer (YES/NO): NO